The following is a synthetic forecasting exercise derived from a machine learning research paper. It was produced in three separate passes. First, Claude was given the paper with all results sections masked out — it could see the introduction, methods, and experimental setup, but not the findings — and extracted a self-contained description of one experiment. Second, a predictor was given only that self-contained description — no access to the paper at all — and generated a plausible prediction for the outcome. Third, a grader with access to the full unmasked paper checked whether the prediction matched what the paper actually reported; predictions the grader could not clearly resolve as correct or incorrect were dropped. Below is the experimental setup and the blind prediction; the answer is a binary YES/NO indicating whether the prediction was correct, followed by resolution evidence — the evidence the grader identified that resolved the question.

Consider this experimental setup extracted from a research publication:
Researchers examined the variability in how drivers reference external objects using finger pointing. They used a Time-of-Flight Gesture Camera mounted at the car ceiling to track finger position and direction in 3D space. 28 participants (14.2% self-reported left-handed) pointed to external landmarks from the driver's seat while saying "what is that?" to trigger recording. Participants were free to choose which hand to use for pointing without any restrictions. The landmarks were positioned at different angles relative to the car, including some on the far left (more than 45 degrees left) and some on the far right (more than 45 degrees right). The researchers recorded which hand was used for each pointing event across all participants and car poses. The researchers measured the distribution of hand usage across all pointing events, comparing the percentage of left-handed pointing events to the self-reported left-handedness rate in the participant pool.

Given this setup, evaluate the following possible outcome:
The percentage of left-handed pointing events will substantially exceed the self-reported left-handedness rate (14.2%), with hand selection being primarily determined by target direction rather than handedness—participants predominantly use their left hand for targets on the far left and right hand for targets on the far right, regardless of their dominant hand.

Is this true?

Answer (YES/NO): NO